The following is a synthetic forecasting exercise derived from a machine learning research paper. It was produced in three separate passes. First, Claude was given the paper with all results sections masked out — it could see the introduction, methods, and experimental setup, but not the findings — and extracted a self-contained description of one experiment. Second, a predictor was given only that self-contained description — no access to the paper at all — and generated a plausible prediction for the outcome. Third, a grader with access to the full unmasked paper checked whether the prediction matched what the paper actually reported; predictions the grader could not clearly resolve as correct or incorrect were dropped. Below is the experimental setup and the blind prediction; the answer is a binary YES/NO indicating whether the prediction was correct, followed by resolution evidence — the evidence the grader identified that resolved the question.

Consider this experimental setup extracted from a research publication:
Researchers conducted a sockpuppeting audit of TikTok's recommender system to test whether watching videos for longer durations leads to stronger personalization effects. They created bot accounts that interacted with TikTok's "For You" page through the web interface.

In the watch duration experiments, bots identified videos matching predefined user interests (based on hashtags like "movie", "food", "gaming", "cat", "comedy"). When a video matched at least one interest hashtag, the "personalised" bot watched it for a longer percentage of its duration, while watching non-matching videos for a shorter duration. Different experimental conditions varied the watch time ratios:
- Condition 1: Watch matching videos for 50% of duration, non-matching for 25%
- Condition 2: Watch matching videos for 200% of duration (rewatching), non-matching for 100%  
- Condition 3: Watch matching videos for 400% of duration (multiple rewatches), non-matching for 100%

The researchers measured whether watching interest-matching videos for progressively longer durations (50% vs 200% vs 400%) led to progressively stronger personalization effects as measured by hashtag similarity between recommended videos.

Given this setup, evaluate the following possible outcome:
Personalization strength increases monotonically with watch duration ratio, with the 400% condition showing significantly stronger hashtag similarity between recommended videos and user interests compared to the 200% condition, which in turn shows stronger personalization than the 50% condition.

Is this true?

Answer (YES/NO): NO